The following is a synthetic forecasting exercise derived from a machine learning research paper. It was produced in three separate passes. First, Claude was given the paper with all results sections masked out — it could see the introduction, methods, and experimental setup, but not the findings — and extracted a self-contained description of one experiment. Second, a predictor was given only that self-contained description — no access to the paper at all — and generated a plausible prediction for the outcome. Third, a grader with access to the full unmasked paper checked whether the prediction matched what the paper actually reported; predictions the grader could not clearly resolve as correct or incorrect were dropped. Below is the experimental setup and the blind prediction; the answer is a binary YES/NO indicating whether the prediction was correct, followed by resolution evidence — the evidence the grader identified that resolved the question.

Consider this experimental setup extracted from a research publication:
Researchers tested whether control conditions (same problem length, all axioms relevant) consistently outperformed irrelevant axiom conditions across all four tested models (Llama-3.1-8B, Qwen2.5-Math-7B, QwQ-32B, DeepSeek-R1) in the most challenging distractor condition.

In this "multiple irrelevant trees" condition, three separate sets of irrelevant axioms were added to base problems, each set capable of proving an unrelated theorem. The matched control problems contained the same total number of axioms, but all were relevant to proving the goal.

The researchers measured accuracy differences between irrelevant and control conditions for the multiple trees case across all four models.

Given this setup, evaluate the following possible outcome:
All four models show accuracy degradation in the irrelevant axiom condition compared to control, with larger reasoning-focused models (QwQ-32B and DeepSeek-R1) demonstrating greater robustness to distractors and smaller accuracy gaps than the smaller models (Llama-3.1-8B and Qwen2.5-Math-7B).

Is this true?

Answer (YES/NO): NO